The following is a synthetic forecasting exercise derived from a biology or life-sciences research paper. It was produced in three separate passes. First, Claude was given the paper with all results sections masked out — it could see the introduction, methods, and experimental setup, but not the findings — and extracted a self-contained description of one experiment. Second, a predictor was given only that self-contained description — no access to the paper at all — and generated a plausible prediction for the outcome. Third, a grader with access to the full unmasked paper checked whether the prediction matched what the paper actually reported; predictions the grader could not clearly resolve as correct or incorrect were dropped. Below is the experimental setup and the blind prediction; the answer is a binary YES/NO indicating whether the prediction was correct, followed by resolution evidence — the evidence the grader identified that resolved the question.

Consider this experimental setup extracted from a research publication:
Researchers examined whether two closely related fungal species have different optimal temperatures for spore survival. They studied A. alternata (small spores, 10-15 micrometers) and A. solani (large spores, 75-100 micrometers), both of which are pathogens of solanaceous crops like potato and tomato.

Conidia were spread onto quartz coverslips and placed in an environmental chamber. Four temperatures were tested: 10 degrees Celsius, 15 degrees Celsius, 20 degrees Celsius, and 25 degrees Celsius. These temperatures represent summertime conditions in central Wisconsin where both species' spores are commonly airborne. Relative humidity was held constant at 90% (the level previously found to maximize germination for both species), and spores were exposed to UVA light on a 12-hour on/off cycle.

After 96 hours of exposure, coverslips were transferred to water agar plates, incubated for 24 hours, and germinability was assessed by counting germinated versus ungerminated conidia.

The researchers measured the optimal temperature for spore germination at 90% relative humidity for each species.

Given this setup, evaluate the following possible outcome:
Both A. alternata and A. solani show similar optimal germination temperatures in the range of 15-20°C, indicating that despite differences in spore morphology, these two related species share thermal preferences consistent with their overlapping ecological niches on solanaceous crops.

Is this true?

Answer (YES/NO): NO